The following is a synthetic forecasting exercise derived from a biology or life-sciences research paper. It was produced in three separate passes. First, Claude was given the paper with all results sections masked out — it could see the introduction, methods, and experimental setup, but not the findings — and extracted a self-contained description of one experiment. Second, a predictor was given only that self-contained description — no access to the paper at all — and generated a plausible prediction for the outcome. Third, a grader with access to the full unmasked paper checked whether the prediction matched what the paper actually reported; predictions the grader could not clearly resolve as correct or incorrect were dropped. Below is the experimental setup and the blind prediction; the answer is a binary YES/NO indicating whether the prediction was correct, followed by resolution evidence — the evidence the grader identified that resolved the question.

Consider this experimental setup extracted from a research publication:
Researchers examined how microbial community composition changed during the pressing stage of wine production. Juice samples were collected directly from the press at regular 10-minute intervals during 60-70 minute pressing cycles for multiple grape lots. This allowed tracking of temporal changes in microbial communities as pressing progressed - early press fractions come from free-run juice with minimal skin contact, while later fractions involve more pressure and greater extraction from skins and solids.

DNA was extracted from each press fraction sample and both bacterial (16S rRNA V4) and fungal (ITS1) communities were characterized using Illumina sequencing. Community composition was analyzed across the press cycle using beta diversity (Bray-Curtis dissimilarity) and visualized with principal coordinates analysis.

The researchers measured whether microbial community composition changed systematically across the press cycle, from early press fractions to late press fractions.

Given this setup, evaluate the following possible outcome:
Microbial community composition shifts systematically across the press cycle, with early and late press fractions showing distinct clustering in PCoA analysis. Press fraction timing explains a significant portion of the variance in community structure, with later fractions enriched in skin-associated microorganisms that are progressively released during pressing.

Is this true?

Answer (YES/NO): NO